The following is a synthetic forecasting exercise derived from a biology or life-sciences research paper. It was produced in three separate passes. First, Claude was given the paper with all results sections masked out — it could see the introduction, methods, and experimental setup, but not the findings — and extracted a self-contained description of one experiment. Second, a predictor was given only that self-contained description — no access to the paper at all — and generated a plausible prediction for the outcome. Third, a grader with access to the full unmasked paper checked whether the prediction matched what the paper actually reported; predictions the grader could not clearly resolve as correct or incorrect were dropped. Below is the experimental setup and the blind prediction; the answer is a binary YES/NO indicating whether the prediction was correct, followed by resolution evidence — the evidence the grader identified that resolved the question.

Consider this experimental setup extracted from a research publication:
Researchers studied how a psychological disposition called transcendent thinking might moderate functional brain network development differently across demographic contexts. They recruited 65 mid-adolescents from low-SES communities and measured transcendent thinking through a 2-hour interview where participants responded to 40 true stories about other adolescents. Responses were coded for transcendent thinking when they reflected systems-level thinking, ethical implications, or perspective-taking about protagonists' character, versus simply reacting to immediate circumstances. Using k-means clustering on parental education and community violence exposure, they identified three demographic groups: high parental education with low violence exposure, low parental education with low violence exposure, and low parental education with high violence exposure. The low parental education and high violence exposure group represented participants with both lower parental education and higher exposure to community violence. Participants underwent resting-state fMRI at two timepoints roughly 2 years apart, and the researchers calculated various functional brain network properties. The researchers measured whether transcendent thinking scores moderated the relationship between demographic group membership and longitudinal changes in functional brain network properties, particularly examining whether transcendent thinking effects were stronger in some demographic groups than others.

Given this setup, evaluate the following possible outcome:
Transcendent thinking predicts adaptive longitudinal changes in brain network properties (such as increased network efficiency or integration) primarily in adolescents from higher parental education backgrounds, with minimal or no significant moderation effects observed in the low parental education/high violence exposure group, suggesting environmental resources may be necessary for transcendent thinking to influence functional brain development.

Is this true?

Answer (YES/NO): NO